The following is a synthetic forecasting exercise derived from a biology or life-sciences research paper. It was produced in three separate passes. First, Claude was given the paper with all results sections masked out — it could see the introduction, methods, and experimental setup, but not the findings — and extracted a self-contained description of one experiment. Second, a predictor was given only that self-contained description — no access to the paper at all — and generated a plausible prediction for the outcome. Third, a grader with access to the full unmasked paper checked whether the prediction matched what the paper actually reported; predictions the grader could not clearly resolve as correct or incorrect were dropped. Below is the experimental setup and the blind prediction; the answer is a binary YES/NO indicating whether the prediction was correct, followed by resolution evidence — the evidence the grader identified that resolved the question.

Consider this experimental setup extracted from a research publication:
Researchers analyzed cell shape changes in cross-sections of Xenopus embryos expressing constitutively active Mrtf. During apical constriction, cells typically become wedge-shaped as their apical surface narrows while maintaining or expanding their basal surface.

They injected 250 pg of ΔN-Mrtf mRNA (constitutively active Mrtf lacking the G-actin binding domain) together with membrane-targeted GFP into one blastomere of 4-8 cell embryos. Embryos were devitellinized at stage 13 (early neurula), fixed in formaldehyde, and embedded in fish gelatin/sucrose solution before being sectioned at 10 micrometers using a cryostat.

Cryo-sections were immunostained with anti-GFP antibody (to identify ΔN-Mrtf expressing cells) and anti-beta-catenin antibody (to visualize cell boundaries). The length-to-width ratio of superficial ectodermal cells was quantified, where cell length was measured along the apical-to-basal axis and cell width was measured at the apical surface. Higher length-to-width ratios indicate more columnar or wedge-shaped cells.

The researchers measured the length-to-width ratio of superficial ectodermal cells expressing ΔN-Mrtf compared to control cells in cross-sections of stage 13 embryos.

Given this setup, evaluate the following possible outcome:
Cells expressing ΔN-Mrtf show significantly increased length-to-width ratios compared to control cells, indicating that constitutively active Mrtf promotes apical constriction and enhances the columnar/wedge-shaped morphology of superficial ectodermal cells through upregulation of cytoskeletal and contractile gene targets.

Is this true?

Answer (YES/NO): YES